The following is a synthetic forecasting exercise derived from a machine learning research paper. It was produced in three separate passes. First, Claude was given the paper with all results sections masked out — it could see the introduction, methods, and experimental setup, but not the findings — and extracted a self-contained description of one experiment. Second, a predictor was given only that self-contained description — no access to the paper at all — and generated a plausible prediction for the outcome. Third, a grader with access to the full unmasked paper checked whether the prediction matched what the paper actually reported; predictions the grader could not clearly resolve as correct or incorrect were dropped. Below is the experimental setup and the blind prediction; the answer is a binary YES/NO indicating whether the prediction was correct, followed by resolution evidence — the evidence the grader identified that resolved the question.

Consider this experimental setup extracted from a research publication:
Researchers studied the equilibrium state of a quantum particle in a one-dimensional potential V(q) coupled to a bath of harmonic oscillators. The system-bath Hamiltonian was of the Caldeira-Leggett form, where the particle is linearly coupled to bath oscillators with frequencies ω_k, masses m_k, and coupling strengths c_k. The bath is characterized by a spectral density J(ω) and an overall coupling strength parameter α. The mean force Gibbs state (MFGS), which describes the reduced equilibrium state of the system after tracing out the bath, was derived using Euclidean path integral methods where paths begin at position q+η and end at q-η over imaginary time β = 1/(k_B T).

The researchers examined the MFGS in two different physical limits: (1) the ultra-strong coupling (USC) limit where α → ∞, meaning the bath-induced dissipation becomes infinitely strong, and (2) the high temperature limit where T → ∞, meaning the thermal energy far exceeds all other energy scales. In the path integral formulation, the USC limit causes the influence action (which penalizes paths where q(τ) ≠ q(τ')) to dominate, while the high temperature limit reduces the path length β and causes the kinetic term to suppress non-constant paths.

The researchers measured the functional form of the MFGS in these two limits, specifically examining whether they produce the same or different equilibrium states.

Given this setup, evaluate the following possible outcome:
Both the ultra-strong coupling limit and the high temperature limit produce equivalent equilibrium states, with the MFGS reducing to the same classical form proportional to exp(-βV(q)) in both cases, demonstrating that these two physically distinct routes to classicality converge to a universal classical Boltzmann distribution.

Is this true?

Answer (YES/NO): YES